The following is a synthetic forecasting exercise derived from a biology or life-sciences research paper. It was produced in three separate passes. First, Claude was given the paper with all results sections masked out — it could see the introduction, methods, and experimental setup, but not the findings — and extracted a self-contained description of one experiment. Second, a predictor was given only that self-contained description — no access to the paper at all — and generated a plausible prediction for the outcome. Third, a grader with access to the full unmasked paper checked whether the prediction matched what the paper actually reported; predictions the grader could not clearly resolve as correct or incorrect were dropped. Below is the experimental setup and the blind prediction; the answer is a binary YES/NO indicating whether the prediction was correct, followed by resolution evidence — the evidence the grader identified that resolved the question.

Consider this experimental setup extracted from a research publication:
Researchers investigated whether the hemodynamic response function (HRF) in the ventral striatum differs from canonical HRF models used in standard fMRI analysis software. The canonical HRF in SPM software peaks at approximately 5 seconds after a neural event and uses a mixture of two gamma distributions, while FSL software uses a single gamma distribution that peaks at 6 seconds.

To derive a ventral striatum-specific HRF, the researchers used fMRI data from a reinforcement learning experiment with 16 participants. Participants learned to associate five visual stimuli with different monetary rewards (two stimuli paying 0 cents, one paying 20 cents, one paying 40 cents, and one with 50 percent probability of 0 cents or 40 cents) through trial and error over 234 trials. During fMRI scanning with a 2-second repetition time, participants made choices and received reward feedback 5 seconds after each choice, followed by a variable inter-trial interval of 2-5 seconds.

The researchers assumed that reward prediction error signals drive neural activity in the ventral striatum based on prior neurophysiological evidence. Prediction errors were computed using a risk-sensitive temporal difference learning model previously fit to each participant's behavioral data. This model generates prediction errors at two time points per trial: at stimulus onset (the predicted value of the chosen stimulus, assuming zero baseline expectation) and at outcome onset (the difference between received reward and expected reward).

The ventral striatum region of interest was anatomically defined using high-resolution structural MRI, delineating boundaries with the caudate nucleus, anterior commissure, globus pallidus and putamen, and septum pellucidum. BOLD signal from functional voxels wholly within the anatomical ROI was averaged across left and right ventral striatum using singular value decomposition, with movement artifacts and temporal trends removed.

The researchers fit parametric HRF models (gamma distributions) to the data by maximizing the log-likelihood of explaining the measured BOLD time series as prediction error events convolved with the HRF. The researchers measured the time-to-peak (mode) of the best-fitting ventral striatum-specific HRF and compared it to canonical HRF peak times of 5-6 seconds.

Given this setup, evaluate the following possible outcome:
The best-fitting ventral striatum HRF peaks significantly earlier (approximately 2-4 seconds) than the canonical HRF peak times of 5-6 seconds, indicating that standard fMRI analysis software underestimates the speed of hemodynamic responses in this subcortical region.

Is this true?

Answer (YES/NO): NO